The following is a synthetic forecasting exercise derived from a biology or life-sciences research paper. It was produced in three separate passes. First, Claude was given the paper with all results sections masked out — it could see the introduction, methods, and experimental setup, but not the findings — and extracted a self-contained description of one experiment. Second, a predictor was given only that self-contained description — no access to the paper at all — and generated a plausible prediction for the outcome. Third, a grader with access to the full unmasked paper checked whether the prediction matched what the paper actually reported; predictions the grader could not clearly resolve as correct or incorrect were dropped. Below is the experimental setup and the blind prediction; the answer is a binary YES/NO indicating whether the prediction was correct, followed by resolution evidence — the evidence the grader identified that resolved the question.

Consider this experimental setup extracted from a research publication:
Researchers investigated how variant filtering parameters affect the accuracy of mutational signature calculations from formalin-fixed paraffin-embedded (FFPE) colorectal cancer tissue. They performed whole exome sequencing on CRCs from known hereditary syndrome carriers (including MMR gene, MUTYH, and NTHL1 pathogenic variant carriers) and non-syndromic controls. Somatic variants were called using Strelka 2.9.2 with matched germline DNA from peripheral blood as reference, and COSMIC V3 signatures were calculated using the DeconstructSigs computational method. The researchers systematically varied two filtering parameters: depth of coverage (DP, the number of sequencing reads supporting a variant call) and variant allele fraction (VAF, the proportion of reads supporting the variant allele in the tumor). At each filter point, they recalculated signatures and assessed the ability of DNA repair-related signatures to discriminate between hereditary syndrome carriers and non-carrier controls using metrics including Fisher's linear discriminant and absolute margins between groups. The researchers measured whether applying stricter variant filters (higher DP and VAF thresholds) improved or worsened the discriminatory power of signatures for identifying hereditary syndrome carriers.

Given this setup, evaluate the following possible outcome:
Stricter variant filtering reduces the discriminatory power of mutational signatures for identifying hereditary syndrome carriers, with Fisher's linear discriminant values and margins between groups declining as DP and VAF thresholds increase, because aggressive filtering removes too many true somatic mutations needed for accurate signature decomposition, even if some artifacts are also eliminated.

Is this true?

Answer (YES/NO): NO